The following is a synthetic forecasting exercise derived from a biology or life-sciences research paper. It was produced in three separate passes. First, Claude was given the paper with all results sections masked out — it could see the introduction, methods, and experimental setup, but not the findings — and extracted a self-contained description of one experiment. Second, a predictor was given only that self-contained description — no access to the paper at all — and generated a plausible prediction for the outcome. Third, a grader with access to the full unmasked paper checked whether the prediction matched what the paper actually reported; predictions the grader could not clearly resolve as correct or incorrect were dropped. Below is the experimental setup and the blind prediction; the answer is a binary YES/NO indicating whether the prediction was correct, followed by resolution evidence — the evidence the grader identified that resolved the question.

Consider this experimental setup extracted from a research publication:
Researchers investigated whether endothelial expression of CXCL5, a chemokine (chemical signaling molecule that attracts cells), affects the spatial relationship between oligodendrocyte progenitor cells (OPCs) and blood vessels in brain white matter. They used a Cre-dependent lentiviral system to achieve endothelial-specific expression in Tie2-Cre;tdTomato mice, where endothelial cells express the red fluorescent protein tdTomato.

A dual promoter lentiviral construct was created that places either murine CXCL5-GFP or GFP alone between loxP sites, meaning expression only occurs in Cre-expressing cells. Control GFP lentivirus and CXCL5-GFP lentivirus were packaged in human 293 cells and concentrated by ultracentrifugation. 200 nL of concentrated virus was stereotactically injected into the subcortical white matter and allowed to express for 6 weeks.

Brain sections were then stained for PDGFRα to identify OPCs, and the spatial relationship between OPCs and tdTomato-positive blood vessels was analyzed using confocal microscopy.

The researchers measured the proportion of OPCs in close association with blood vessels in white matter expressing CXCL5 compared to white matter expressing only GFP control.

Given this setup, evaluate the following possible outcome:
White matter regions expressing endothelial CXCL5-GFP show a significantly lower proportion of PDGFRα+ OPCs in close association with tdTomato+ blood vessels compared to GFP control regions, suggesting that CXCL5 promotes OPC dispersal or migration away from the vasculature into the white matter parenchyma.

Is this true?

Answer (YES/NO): NO